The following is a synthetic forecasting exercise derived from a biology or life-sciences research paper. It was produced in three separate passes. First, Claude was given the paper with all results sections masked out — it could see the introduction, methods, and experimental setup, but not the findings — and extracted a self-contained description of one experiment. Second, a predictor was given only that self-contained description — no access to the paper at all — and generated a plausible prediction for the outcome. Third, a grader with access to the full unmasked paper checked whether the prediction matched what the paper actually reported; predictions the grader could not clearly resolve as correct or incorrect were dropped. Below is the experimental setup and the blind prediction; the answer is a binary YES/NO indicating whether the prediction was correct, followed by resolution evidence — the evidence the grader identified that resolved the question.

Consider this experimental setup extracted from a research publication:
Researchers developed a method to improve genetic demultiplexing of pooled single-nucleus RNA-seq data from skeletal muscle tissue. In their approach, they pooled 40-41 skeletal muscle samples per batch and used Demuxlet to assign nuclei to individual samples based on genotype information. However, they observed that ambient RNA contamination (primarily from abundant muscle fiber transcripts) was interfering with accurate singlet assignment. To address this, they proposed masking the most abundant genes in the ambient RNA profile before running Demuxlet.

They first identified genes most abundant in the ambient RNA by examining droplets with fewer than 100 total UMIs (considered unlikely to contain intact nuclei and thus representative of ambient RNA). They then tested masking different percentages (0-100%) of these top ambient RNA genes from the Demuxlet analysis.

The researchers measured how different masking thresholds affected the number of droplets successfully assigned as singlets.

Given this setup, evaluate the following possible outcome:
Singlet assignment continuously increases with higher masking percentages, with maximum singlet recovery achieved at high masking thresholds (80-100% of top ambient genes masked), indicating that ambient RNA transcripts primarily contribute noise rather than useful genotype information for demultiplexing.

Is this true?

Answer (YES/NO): NO